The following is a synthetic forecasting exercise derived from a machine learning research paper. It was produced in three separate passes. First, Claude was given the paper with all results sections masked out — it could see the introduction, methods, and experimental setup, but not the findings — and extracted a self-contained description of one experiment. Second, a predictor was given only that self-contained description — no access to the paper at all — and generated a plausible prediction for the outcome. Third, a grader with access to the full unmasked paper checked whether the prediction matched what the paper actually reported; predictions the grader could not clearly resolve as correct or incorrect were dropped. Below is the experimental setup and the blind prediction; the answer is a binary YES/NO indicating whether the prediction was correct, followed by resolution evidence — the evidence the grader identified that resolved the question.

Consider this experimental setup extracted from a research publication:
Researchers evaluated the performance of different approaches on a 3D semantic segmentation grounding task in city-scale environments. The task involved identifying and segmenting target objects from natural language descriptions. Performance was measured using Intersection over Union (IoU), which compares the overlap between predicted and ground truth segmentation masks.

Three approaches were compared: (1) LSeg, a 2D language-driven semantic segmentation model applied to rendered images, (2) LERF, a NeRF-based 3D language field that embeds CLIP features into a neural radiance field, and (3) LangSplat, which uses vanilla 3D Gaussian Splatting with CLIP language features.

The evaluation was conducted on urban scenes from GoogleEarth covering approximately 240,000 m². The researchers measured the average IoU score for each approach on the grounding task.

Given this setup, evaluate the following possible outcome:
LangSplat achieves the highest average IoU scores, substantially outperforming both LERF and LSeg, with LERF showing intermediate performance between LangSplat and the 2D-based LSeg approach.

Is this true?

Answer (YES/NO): NO